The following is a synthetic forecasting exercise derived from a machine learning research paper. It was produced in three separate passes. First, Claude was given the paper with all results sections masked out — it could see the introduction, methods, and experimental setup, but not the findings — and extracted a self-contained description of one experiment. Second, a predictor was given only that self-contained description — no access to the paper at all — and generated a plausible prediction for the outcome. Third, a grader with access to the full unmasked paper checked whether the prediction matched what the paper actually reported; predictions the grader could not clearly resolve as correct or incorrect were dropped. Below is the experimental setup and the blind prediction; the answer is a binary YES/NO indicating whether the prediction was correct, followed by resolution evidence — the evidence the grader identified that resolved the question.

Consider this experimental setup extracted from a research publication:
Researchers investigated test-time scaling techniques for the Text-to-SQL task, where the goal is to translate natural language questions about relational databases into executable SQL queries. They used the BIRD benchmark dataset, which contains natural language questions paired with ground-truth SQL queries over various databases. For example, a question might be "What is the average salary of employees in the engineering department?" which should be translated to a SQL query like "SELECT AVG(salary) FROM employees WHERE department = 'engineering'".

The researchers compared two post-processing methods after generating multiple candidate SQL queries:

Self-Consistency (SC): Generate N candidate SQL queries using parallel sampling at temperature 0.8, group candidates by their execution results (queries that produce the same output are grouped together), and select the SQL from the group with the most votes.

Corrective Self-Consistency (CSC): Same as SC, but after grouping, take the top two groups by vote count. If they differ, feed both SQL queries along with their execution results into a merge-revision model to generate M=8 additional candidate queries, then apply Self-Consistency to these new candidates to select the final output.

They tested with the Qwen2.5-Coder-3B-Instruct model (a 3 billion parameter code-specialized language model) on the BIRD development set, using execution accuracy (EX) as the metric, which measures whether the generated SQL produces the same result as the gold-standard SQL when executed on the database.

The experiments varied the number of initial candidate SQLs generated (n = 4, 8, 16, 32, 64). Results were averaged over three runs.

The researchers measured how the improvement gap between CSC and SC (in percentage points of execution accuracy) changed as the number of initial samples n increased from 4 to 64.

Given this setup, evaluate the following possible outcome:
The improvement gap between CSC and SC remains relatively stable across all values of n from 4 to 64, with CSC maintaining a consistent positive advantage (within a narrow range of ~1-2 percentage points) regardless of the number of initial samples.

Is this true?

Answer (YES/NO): NO